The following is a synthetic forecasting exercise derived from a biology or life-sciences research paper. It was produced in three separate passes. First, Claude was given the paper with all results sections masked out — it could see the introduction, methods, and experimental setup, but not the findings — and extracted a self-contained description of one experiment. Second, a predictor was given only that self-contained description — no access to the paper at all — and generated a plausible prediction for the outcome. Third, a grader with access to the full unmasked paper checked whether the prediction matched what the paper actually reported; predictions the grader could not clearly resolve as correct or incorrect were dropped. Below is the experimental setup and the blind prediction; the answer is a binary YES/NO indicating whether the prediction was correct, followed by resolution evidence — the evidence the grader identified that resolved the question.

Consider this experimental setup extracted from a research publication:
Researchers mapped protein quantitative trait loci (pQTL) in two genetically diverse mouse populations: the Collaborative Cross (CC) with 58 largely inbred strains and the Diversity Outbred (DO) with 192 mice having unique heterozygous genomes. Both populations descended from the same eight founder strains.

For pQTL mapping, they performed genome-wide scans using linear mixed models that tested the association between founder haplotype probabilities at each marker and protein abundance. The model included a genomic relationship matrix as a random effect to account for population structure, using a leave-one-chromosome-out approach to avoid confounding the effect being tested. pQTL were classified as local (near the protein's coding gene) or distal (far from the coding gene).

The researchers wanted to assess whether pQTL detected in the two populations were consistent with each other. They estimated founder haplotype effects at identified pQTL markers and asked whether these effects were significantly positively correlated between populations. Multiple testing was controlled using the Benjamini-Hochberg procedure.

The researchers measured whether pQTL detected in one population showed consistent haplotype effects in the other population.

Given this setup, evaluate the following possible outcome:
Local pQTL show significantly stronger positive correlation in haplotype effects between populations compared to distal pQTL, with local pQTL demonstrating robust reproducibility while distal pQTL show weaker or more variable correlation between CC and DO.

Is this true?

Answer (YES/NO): NO